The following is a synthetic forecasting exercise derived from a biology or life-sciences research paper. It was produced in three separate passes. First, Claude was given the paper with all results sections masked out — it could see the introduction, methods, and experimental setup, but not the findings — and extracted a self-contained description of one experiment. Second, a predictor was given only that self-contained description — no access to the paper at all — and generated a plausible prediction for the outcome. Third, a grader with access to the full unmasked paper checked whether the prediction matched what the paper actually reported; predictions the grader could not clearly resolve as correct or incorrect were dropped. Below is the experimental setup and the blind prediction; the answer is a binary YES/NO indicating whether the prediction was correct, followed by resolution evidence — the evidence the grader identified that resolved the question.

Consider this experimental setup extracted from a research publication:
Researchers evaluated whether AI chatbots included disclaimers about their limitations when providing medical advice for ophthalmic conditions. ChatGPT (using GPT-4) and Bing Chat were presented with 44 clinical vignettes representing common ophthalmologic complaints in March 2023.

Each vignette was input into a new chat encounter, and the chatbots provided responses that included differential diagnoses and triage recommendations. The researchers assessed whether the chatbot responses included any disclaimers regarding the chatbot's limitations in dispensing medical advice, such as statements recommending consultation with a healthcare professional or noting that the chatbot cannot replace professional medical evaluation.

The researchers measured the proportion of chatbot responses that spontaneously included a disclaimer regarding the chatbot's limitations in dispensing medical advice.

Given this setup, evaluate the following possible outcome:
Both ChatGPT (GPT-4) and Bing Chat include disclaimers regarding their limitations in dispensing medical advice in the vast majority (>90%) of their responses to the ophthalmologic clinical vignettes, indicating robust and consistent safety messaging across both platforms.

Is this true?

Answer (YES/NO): NO